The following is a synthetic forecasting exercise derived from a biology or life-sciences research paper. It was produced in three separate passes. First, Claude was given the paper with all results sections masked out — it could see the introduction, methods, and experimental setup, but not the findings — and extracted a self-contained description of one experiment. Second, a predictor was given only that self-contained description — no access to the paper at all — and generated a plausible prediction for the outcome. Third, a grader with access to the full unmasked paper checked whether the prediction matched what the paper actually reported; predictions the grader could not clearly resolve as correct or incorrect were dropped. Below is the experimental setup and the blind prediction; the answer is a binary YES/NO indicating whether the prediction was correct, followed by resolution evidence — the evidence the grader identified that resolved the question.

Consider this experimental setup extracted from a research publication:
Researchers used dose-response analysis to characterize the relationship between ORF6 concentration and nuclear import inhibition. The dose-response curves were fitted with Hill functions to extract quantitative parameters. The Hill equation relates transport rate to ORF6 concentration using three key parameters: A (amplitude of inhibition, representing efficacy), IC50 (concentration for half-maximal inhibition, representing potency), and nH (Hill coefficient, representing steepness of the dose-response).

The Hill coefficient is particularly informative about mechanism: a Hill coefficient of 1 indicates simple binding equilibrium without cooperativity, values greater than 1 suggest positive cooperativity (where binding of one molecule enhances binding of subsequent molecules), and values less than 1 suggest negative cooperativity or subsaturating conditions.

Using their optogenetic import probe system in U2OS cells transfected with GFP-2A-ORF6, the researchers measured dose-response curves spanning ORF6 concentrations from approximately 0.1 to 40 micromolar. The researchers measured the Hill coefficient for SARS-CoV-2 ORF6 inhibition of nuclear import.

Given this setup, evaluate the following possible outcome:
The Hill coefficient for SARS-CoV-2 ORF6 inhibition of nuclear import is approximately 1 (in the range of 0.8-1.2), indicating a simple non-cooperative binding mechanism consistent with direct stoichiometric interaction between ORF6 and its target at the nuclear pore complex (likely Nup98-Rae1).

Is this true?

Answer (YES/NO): NO